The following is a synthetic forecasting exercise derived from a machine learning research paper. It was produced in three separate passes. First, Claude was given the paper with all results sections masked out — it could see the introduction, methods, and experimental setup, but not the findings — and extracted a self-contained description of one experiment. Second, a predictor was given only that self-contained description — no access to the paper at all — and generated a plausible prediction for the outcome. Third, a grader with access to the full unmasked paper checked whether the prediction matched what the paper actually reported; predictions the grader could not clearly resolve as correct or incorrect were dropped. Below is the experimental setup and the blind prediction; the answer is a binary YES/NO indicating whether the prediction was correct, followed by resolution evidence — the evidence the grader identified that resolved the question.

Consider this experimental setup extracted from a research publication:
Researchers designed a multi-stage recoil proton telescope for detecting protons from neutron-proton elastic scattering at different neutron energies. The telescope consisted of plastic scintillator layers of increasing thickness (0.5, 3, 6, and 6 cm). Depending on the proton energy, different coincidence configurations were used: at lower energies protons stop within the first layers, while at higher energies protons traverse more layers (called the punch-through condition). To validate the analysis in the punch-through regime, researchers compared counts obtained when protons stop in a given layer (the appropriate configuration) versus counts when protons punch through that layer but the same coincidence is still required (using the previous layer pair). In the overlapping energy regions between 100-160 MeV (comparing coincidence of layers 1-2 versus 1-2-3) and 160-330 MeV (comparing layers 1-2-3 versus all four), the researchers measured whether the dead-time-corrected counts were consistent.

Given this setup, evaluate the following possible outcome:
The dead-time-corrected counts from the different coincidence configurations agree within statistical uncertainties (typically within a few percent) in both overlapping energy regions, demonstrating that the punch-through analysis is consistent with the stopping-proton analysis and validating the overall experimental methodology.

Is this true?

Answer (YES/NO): YES